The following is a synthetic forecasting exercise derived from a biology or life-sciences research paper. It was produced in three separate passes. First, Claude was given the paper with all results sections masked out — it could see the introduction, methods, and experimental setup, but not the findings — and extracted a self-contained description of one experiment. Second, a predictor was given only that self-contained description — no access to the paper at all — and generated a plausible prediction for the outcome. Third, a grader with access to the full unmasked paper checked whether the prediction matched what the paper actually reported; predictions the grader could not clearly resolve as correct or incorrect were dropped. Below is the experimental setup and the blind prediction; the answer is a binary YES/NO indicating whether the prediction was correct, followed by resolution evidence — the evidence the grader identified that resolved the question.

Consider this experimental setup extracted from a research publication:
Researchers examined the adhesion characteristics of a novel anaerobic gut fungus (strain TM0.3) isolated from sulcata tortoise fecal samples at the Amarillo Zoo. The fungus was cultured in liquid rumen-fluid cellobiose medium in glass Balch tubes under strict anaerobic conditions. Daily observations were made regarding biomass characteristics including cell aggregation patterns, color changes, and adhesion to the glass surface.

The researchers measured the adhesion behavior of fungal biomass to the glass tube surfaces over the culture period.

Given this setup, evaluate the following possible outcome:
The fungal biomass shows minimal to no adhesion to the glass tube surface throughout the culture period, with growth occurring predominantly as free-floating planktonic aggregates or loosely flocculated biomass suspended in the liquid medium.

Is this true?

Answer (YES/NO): NO